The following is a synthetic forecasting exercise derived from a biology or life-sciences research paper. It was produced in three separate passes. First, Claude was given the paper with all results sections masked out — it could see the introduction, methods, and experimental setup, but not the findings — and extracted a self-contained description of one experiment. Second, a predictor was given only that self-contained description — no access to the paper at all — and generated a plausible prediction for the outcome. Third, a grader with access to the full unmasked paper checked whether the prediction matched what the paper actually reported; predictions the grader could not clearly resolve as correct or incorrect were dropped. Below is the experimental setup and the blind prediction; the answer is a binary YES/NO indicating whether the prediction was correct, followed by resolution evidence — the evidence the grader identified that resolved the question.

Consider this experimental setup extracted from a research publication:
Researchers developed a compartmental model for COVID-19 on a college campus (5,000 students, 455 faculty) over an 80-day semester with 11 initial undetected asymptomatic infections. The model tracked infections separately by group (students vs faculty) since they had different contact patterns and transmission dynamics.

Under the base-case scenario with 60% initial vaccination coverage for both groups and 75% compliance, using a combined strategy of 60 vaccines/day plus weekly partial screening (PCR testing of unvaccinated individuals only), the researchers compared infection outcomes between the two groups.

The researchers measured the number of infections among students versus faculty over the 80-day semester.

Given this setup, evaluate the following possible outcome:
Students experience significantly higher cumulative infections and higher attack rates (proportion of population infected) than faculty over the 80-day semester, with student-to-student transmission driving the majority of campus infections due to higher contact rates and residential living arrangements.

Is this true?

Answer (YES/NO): YES